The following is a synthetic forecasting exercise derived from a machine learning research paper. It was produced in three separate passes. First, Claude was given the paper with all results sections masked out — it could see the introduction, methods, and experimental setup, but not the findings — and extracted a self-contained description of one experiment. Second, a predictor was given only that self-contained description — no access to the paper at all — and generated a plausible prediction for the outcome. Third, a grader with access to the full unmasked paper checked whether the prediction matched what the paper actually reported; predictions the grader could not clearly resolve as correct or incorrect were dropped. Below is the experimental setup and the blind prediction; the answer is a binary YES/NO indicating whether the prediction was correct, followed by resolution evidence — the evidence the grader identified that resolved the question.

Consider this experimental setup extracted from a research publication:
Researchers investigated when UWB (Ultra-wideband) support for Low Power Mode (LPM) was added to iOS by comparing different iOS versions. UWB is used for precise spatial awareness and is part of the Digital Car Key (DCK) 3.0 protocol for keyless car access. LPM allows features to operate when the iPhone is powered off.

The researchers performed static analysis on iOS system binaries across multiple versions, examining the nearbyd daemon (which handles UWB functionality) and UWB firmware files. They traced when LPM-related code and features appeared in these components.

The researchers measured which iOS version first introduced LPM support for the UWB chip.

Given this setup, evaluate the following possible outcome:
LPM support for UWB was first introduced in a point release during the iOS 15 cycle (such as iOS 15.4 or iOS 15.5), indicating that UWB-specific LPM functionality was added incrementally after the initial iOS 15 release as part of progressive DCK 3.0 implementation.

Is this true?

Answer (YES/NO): NO